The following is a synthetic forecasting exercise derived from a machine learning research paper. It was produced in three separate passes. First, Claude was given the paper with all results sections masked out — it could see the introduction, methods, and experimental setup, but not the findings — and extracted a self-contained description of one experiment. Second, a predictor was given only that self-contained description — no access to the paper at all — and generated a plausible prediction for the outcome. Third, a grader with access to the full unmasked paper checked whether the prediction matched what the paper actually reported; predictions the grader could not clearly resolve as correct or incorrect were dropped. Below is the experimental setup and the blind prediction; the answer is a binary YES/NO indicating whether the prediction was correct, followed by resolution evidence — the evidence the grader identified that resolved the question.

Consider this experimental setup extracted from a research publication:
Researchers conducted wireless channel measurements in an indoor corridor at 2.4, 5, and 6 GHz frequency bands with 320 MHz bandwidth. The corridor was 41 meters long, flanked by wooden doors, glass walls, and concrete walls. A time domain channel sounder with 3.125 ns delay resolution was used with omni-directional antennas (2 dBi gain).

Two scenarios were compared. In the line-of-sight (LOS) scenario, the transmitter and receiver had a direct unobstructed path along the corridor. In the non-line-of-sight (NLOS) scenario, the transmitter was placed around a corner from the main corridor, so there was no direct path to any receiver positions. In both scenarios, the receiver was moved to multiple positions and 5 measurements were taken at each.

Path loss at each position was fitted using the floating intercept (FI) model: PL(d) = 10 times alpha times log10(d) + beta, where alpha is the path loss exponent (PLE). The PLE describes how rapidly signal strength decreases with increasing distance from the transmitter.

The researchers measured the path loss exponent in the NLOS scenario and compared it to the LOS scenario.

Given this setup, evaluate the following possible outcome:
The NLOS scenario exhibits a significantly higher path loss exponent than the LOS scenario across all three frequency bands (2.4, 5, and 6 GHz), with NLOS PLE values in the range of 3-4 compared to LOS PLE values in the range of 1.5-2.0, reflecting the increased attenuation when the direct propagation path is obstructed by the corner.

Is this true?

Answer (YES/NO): NO